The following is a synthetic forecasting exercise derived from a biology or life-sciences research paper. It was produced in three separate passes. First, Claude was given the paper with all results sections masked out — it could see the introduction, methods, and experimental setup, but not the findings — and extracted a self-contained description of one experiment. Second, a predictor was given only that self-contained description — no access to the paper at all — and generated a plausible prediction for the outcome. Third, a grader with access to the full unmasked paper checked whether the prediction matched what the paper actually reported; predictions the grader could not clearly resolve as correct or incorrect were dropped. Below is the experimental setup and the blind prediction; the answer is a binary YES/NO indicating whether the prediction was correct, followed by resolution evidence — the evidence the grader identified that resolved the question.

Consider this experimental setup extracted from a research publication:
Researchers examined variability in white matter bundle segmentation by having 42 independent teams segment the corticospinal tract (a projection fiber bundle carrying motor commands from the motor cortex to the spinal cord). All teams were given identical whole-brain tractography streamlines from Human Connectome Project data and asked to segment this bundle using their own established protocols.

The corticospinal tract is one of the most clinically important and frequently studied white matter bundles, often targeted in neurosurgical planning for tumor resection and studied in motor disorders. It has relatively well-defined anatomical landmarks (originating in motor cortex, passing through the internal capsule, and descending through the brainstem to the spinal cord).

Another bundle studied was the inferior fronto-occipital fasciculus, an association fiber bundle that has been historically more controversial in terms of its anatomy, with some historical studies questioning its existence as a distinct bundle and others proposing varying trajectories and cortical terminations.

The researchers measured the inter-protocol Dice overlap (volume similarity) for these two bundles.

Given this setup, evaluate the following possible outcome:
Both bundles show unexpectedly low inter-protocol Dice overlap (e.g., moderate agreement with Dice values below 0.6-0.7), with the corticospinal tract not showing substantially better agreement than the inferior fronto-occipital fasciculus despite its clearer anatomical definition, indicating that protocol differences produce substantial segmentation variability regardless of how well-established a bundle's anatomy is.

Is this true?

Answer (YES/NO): YES